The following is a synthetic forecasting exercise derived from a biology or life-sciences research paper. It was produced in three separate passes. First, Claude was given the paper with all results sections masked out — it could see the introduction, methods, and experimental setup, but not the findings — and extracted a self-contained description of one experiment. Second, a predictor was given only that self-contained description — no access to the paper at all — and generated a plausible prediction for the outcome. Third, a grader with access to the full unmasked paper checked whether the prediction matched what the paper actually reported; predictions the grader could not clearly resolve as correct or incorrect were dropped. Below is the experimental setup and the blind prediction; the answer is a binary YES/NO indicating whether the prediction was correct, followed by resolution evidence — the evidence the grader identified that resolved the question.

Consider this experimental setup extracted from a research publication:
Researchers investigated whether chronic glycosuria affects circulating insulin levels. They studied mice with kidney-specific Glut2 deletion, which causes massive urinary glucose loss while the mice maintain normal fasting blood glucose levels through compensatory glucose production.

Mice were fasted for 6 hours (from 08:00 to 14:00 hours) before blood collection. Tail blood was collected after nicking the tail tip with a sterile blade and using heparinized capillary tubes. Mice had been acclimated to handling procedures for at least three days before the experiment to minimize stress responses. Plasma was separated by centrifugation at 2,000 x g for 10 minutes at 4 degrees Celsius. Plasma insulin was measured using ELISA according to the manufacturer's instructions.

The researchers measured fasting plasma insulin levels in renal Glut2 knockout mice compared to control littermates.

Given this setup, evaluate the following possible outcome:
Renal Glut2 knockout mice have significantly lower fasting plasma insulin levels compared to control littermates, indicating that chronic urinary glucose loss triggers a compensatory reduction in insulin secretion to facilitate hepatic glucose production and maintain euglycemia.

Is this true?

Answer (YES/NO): NO